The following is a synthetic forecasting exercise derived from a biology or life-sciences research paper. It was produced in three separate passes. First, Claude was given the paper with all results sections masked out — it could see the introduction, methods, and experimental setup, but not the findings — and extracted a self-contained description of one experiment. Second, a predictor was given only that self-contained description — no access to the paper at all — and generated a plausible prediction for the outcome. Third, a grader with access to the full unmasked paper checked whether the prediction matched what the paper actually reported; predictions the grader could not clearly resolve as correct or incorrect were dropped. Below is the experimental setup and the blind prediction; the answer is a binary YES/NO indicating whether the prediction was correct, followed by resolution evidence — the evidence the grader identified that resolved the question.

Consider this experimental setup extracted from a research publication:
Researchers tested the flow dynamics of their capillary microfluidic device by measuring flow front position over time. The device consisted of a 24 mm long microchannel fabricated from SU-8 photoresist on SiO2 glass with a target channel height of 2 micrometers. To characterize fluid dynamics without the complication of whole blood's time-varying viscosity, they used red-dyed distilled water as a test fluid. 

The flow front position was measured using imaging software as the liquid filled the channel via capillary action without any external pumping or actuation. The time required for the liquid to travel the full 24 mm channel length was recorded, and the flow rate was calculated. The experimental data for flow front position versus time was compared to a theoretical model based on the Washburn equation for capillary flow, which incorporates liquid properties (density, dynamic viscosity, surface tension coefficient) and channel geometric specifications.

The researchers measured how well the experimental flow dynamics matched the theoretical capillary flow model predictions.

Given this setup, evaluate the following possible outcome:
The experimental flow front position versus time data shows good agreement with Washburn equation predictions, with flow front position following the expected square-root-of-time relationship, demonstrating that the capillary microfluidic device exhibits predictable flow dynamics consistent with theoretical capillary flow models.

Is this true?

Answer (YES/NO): YES